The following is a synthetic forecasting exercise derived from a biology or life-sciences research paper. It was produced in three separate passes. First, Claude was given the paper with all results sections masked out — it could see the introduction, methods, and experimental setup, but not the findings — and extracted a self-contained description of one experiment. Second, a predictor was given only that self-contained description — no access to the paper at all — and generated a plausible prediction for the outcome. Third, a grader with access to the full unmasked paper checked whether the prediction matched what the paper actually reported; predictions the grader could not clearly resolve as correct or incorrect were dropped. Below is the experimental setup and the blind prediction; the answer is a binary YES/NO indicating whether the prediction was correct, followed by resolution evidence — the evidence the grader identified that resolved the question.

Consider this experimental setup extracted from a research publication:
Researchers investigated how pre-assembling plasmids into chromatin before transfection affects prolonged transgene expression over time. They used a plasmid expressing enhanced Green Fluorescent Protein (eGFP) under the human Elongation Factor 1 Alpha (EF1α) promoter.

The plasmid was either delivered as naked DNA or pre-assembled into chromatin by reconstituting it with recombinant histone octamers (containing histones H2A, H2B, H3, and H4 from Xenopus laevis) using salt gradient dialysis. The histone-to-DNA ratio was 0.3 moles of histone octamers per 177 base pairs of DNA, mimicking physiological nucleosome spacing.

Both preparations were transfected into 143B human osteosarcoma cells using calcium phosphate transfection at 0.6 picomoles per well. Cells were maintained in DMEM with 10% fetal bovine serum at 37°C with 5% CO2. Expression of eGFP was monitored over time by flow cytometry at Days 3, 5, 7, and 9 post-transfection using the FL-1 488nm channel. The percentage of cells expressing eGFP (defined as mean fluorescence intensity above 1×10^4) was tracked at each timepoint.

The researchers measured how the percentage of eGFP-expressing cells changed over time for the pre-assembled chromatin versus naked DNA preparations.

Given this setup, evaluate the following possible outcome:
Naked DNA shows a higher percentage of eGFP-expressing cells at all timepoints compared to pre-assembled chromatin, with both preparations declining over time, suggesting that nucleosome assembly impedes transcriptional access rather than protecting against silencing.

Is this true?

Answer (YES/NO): NO